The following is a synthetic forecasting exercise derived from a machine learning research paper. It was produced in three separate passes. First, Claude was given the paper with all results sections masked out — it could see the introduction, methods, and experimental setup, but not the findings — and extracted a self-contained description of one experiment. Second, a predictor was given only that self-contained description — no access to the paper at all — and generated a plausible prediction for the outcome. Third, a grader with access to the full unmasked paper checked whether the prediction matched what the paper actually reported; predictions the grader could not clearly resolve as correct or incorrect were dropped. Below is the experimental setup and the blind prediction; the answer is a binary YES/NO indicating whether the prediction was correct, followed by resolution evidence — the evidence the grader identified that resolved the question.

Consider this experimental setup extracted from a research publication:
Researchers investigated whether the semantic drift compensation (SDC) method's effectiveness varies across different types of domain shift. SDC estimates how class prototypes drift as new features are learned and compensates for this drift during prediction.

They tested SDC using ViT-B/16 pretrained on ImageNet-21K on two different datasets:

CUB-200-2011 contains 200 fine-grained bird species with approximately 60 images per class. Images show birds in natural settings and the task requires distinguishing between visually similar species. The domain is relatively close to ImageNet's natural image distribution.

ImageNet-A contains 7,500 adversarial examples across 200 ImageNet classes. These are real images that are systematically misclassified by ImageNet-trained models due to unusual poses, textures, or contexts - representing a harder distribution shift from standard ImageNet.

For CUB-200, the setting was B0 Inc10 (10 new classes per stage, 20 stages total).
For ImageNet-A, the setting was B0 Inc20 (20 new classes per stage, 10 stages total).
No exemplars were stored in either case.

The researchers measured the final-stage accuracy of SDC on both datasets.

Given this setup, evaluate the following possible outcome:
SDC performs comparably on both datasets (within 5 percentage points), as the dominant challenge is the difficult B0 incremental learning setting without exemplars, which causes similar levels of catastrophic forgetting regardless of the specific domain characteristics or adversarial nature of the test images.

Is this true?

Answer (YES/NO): NO